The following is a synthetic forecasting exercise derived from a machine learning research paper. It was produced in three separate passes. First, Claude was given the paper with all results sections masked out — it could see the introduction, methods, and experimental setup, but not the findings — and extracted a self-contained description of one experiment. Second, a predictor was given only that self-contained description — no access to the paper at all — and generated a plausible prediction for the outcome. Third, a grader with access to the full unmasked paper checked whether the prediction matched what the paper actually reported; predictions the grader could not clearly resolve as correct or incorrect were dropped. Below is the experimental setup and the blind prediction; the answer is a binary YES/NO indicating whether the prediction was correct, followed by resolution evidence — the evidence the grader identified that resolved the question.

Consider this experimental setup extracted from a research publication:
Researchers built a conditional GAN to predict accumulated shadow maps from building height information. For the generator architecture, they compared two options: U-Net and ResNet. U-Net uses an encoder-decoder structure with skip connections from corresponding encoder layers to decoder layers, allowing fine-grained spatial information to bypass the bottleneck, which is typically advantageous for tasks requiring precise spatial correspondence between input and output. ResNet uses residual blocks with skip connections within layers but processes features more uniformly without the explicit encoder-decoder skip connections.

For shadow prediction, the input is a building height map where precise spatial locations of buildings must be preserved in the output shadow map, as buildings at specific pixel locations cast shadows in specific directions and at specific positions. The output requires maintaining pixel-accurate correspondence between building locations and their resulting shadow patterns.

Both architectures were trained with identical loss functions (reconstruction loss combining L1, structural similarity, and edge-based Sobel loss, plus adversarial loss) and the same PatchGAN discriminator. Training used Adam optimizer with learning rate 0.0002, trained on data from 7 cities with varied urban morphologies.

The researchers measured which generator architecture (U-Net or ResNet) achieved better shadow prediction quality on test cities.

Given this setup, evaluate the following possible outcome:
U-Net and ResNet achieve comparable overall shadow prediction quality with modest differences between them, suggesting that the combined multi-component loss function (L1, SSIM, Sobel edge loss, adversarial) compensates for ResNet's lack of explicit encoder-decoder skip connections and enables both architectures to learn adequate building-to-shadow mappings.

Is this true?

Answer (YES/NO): NO